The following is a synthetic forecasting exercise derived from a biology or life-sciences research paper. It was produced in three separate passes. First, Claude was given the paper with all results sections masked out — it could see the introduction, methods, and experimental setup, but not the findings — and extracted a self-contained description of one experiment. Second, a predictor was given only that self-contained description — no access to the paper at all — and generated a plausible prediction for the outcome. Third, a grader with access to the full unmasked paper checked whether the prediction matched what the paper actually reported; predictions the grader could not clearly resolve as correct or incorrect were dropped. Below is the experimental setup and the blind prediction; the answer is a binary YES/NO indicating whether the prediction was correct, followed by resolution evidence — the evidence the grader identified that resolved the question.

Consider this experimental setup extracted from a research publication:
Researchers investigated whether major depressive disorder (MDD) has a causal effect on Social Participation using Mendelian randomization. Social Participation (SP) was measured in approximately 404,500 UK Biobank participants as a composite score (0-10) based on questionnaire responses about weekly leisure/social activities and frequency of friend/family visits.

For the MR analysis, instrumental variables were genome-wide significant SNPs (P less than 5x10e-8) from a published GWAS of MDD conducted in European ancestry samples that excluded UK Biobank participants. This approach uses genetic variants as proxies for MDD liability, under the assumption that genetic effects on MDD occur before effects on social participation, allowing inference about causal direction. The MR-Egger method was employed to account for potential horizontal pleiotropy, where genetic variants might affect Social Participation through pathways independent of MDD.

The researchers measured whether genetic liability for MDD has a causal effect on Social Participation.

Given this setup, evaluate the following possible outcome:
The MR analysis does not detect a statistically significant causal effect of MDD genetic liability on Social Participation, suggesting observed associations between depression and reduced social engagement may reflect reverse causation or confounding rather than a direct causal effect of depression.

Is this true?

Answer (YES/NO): YES